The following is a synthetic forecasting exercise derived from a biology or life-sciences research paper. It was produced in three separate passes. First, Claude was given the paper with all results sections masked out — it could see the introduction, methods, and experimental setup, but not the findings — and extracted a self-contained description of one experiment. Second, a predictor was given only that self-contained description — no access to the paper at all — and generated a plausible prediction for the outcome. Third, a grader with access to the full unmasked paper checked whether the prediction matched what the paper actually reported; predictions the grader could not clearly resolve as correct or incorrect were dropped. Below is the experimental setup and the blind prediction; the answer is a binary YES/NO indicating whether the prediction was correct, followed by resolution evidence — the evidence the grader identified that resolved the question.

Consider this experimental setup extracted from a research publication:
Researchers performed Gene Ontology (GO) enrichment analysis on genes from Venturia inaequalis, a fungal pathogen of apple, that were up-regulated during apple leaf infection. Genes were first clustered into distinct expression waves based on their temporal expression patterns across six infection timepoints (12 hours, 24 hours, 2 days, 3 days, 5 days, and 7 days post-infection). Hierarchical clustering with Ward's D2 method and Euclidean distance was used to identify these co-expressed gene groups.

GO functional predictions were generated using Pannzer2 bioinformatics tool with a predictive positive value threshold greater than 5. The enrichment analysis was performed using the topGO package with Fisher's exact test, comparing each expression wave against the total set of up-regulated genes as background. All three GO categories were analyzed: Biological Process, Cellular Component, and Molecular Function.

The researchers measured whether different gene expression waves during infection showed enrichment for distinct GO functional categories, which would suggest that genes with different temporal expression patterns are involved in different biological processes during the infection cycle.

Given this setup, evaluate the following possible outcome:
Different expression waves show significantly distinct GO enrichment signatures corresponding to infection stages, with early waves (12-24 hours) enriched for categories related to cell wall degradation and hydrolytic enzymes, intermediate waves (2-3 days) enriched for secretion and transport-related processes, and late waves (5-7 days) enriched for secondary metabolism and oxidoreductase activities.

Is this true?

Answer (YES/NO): NO